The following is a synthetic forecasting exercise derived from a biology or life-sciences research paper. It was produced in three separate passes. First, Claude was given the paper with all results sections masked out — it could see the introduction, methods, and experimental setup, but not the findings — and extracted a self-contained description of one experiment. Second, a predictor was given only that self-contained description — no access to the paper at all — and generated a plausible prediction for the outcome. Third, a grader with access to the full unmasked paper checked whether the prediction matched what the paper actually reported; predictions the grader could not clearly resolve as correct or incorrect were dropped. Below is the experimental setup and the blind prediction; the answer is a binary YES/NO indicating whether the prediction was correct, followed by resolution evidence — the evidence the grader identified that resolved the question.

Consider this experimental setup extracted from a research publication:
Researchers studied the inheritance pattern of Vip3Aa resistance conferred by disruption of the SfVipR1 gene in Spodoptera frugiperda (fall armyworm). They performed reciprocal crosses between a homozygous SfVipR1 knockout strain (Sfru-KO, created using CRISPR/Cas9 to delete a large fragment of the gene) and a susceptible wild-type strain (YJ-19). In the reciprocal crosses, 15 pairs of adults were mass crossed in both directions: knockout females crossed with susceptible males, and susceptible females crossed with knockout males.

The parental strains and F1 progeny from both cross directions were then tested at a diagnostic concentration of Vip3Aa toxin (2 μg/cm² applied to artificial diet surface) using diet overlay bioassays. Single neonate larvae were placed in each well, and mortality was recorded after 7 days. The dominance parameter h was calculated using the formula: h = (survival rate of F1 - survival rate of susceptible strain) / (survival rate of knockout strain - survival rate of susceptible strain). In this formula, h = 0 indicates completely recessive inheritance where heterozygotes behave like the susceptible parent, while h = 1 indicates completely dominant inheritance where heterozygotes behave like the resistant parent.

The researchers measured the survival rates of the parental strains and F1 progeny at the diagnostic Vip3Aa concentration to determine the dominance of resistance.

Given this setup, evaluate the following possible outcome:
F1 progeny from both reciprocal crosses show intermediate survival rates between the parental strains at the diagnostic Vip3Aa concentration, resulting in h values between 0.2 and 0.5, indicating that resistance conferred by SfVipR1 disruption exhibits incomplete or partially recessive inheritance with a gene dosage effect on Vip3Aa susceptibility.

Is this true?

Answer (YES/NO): NO